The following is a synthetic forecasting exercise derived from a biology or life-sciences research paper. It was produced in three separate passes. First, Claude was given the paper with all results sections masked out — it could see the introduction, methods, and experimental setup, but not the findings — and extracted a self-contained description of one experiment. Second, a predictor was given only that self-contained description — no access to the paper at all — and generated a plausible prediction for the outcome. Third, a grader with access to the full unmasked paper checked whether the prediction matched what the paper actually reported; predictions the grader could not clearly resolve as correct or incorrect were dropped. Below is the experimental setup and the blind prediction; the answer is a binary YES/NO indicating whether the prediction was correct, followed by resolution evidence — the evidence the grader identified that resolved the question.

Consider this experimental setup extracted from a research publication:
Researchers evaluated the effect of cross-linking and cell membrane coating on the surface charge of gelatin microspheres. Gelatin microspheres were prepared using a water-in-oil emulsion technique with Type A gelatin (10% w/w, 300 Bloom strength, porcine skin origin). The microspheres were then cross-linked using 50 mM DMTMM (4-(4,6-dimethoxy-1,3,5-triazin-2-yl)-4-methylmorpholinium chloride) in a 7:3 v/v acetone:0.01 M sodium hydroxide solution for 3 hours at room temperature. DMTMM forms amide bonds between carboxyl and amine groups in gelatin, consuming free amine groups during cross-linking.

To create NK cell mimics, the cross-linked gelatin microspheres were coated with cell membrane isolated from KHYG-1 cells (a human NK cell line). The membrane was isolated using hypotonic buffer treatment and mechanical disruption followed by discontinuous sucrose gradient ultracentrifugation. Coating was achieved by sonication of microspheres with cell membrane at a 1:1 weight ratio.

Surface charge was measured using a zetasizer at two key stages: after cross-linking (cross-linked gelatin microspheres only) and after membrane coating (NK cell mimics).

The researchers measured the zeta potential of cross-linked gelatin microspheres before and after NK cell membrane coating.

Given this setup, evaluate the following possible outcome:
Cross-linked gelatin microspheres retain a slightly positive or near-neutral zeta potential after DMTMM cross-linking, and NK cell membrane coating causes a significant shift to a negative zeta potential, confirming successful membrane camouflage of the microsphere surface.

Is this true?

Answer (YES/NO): NO